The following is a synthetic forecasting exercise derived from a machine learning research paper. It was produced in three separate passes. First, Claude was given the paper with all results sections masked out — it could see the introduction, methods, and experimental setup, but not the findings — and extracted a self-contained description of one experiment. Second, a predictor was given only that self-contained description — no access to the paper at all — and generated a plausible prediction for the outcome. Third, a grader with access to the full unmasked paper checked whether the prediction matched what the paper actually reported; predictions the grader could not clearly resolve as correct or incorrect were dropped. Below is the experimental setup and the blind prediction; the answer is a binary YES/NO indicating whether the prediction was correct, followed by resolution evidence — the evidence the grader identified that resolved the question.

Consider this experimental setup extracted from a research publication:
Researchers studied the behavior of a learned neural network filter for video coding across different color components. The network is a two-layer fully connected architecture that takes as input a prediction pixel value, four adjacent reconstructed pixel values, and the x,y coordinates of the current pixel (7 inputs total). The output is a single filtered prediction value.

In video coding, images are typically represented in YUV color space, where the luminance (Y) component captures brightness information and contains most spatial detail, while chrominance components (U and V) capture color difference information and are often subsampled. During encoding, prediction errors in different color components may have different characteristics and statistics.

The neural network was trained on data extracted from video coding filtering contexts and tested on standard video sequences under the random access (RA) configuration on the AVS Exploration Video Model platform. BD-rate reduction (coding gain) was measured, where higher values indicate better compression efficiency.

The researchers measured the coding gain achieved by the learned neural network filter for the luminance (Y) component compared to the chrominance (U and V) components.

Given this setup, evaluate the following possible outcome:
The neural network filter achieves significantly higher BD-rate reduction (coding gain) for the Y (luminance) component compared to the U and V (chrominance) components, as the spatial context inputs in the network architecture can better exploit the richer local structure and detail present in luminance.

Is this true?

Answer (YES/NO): NO